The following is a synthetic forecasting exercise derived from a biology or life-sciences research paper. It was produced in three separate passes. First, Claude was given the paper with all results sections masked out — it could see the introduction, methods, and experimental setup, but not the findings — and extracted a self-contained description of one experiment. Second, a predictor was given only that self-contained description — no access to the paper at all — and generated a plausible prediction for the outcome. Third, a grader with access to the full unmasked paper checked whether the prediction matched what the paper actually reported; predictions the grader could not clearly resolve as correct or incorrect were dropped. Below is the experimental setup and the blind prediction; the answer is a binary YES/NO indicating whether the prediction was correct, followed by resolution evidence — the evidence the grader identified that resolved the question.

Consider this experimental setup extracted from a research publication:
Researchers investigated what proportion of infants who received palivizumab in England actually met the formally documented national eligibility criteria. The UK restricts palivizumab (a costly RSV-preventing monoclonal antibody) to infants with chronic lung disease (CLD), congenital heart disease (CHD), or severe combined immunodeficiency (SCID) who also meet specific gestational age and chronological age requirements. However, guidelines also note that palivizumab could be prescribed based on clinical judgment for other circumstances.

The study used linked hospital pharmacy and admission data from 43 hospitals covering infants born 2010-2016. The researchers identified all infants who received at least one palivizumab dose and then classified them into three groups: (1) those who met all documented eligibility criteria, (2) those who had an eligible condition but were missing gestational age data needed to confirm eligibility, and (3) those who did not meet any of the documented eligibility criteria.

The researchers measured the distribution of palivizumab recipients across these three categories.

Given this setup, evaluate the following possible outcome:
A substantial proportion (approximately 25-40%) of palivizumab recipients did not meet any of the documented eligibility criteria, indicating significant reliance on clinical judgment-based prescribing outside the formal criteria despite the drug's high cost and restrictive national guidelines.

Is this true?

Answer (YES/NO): YES